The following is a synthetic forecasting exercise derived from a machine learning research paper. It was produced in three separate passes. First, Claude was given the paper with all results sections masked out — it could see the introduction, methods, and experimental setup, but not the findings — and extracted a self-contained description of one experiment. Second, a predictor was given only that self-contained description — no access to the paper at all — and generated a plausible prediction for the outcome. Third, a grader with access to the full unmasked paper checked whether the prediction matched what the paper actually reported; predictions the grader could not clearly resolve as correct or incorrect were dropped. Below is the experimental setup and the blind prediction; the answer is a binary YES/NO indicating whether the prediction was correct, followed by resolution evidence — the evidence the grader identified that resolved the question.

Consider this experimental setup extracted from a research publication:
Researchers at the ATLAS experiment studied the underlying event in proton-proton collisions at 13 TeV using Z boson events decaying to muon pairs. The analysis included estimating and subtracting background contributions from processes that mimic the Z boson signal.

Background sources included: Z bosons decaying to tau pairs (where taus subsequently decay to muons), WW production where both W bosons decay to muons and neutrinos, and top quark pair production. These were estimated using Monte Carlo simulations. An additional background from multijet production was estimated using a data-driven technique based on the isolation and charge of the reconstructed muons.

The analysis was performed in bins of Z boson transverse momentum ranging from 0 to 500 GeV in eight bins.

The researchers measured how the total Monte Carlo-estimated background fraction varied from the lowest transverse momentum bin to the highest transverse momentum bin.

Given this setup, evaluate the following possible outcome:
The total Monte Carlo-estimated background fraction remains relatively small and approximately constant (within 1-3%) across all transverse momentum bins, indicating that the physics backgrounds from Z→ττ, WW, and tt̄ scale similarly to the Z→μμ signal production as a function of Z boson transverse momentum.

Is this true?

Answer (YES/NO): NO